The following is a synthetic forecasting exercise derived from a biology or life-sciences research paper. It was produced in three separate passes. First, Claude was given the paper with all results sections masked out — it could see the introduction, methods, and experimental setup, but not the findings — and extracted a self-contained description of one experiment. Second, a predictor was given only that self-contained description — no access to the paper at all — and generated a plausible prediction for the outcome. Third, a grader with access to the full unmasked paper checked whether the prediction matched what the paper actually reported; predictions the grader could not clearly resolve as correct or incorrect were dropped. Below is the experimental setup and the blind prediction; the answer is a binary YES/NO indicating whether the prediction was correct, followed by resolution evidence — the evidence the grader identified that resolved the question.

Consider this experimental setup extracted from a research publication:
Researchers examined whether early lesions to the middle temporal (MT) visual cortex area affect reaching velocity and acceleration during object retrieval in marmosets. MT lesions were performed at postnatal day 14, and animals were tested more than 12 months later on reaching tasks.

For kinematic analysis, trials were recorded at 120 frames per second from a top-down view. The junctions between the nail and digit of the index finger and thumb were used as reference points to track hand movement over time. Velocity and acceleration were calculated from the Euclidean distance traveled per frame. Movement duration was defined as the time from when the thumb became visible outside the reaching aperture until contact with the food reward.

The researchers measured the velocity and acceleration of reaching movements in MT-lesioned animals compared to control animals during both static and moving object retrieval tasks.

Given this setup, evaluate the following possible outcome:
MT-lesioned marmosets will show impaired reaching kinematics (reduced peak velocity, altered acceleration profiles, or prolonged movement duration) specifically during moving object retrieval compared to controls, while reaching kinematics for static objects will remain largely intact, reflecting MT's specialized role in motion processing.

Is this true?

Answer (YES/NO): NO